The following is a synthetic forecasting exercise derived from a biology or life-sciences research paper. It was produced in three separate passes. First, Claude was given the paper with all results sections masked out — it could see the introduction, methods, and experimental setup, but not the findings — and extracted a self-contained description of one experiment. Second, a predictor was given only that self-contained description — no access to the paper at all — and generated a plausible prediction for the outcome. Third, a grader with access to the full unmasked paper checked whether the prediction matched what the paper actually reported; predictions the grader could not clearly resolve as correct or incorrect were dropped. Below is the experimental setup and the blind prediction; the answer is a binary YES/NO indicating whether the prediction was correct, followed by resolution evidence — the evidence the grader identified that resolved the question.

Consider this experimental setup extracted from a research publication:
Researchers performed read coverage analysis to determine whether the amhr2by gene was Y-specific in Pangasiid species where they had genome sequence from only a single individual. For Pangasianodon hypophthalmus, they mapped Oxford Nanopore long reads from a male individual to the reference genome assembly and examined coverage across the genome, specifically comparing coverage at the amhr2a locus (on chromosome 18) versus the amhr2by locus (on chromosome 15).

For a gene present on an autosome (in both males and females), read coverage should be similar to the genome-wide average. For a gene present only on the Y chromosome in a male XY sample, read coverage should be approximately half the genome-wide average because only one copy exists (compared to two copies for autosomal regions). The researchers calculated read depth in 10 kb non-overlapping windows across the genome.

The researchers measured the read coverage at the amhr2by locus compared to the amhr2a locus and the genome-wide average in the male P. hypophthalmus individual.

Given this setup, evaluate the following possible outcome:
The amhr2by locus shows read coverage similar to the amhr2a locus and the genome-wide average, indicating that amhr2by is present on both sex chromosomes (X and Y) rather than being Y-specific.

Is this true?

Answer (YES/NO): NO